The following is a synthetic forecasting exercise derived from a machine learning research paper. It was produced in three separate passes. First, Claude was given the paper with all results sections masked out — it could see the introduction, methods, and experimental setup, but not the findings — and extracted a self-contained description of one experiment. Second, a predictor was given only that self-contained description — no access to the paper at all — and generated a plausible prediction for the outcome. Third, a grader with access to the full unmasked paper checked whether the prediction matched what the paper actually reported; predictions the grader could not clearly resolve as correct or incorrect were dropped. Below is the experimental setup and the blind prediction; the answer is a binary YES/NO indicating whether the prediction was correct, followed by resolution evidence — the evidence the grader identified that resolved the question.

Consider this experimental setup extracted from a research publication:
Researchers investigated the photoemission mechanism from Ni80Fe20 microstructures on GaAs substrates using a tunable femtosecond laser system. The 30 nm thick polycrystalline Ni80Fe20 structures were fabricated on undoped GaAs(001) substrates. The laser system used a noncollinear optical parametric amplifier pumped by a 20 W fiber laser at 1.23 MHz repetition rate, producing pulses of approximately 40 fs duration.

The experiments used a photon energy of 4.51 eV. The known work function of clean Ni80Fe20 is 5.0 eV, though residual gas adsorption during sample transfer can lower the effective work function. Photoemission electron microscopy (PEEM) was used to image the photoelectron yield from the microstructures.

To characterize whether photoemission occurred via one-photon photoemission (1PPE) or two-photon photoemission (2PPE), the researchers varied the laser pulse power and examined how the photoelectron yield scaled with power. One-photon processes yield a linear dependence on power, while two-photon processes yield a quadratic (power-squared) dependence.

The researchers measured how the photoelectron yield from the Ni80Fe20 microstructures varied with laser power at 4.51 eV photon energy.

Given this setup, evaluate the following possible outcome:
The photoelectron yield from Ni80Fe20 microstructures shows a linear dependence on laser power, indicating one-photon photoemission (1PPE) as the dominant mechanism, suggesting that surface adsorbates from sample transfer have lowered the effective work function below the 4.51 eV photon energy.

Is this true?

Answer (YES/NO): YES